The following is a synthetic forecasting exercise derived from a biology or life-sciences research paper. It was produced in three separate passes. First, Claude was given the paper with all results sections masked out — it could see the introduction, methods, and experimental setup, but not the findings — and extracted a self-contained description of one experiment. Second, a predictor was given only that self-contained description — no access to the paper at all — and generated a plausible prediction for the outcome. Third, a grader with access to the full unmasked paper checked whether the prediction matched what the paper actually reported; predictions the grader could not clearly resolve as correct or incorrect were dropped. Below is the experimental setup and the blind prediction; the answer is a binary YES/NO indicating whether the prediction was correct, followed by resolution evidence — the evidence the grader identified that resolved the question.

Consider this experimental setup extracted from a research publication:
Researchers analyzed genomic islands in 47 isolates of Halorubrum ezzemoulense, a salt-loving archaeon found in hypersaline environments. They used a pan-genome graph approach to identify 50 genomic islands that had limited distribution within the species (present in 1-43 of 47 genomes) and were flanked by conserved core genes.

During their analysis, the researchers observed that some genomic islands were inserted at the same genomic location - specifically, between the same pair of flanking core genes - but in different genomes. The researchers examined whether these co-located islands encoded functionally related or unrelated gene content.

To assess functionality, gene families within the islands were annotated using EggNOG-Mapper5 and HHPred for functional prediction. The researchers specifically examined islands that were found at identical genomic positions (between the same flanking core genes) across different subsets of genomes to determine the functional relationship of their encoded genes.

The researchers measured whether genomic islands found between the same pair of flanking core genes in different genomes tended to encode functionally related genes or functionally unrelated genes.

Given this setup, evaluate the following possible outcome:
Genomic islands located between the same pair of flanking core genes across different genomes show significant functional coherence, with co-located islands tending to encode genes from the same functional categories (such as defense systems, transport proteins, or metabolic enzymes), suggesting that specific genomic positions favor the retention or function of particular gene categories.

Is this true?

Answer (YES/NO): YES